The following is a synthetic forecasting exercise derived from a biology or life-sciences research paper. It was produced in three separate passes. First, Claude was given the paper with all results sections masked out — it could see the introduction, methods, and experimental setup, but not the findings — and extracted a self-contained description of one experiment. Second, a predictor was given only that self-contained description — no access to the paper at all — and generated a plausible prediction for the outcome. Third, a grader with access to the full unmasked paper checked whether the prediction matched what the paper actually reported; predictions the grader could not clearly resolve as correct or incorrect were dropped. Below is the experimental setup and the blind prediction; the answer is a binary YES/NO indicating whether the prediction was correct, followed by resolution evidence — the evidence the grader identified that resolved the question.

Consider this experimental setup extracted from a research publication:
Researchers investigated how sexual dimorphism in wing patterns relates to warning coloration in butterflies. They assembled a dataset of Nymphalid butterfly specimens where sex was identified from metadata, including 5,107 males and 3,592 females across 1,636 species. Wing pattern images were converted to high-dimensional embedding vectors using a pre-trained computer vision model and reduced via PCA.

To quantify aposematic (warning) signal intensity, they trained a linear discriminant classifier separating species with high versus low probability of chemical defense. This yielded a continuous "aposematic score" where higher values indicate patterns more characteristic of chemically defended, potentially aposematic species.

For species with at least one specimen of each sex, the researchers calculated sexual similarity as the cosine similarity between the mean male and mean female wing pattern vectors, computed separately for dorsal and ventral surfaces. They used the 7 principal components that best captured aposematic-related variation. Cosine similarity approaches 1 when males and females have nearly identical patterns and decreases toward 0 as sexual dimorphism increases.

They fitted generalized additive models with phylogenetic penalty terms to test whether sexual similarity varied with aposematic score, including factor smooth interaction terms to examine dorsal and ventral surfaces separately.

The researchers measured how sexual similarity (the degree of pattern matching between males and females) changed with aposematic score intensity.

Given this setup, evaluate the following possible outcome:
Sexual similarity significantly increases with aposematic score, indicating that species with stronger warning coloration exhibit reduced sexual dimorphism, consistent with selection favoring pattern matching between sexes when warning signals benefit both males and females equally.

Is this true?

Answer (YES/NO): YES